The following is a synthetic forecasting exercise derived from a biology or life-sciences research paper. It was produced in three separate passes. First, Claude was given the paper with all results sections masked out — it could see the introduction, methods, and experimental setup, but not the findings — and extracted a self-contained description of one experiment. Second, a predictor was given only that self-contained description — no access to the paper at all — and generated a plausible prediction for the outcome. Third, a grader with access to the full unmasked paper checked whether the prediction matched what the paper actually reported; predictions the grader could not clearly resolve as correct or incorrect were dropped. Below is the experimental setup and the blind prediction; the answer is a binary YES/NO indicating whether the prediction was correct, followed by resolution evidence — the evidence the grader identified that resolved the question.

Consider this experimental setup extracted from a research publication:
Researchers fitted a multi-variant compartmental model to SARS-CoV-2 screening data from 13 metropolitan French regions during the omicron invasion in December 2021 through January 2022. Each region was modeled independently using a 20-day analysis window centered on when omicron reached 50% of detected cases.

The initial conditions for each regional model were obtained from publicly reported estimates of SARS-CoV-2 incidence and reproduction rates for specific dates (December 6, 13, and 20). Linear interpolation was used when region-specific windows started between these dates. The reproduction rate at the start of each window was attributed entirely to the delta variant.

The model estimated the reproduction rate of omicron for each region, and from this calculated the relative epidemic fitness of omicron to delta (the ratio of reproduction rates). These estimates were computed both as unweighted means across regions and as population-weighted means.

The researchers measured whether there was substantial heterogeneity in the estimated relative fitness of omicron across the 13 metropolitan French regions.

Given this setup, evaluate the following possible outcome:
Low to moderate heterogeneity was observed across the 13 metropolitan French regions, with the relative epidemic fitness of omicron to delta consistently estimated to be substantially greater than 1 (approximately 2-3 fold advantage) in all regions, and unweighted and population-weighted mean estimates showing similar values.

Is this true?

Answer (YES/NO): NO